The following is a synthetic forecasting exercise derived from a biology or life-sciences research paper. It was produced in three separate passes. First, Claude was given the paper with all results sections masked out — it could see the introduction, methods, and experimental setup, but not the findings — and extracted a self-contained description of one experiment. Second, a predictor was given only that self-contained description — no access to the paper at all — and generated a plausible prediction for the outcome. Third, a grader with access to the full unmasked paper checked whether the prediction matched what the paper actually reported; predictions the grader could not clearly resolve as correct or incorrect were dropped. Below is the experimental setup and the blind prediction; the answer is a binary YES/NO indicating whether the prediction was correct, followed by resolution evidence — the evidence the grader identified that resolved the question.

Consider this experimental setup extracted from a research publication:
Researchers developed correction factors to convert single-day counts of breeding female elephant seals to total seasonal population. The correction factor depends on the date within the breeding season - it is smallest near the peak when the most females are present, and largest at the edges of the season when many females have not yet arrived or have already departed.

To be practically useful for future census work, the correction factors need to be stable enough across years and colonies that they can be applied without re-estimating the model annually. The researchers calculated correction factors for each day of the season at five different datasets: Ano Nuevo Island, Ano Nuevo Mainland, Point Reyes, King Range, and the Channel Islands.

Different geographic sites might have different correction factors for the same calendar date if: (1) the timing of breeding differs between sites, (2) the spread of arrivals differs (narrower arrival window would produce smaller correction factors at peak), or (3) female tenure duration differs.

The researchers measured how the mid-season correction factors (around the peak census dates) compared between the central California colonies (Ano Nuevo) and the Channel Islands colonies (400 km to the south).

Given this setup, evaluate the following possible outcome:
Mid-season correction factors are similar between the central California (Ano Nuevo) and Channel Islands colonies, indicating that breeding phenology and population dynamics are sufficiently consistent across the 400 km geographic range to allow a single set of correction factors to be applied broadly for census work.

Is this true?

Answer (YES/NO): YES